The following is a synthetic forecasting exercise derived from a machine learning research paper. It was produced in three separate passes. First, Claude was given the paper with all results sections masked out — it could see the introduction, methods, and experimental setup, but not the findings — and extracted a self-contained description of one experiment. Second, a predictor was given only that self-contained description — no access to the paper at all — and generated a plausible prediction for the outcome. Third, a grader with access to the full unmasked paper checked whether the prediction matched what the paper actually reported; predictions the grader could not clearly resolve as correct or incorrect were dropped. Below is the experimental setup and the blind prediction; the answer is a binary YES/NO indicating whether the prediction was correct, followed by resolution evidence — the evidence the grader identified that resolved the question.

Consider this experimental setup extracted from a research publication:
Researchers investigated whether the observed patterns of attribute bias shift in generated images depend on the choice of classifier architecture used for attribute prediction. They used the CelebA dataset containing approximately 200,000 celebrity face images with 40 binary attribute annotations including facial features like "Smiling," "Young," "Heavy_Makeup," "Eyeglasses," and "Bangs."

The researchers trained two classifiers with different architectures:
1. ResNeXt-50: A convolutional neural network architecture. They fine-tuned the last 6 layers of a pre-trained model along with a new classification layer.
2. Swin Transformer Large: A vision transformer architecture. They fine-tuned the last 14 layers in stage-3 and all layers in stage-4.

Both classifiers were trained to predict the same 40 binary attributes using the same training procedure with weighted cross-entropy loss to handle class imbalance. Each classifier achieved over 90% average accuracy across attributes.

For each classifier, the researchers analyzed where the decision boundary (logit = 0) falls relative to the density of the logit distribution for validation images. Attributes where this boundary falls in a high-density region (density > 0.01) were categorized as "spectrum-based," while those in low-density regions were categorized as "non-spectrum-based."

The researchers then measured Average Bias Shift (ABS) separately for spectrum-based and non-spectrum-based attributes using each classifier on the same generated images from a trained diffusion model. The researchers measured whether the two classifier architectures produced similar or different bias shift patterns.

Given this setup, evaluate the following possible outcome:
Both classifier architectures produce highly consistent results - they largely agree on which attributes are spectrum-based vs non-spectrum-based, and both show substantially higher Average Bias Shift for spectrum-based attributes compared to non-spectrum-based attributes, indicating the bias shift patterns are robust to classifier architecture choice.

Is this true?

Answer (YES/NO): YES